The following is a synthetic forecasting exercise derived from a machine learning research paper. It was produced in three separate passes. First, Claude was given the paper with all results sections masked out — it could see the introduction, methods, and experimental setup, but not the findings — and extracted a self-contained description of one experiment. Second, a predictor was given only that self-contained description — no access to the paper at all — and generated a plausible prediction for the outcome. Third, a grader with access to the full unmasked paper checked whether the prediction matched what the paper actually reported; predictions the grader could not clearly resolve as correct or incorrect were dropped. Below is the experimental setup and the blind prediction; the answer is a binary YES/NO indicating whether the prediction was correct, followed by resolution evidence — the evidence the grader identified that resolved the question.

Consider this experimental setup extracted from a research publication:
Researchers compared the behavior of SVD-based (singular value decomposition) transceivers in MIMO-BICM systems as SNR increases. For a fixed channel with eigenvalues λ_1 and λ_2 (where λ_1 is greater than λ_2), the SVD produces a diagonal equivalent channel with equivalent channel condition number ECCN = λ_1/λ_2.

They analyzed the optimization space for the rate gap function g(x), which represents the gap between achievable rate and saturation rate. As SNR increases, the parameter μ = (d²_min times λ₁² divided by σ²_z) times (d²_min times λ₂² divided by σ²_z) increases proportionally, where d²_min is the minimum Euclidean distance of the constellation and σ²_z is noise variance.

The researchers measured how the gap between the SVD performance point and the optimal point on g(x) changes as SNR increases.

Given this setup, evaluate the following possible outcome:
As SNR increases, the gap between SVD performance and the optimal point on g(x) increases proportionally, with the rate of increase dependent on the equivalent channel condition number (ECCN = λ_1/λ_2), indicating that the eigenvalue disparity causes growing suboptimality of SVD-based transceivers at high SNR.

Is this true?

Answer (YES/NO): YES